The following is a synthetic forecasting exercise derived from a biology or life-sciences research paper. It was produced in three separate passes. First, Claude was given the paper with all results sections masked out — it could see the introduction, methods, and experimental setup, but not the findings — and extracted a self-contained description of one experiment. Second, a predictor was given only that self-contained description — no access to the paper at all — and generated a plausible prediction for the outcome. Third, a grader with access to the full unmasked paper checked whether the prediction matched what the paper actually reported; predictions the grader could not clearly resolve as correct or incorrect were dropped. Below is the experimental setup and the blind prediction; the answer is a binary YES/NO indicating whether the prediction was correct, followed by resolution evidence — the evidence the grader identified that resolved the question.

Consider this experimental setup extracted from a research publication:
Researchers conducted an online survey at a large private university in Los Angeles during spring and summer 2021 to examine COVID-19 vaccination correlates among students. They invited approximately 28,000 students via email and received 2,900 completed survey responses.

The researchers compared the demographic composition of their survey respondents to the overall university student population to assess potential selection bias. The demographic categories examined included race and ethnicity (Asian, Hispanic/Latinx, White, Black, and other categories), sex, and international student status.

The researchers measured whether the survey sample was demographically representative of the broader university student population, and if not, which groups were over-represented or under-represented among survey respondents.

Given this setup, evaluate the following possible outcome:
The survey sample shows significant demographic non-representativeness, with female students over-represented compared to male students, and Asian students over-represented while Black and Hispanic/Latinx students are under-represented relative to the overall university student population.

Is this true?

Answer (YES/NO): NO